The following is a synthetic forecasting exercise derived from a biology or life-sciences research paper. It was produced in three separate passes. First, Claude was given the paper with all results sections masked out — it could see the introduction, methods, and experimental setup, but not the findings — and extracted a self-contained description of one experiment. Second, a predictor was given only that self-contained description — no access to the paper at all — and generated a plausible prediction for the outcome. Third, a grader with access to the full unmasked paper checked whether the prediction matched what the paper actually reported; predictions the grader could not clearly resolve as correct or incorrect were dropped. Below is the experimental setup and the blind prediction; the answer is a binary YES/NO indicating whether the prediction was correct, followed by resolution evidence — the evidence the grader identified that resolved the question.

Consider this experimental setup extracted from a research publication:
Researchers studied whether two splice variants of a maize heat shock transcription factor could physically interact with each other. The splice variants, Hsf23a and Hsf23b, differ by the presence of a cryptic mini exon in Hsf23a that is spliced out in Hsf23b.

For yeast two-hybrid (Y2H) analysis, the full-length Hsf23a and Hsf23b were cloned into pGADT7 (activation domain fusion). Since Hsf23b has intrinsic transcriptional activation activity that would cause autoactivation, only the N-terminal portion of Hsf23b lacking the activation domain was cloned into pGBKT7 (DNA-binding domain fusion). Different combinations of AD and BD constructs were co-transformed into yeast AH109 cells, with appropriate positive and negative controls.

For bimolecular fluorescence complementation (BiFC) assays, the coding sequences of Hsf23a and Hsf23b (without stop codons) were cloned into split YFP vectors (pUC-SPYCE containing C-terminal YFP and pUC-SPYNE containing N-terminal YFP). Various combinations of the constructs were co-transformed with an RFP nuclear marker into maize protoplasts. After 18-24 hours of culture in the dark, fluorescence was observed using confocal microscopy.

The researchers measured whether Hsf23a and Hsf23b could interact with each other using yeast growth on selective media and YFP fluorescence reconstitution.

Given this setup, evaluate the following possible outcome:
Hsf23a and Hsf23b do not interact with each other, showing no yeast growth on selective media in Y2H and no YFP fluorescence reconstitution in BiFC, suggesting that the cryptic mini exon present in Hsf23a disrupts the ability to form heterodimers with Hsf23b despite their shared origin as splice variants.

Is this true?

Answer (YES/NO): NO